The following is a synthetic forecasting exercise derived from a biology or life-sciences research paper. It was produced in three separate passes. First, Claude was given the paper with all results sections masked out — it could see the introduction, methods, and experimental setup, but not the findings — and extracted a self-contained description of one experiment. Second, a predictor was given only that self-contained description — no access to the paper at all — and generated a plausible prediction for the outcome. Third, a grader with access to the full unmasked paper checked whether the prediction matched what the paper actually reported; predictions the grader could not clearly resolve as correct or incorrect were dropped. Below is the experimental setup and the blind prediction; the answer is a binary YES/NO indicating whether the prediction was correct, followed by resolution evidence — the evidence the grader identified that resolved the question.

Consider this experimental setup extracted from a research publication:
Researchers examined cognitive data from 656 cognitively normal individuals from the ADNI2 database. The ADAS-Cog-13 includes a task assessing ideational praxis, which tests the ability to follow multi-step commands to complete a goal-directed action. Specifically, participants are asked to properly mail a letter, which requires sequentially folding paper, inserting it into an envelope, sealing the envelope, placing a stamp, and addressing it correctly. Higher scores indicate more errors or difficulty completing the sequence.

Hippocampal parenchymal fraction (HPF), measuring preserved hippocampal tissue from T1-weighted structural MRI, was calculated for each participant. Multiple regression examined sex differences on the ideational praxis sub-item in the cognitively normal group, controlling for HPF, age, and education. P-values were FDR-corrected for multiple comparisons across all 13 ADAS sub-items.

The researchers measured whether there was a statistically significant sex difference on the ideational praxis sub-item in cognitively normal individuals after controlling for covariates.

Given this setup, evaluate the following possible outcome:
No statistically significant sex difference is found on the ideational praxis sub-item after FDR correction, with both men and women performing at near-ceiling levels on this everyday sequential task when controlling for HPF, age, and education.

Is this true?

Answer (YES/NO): YES